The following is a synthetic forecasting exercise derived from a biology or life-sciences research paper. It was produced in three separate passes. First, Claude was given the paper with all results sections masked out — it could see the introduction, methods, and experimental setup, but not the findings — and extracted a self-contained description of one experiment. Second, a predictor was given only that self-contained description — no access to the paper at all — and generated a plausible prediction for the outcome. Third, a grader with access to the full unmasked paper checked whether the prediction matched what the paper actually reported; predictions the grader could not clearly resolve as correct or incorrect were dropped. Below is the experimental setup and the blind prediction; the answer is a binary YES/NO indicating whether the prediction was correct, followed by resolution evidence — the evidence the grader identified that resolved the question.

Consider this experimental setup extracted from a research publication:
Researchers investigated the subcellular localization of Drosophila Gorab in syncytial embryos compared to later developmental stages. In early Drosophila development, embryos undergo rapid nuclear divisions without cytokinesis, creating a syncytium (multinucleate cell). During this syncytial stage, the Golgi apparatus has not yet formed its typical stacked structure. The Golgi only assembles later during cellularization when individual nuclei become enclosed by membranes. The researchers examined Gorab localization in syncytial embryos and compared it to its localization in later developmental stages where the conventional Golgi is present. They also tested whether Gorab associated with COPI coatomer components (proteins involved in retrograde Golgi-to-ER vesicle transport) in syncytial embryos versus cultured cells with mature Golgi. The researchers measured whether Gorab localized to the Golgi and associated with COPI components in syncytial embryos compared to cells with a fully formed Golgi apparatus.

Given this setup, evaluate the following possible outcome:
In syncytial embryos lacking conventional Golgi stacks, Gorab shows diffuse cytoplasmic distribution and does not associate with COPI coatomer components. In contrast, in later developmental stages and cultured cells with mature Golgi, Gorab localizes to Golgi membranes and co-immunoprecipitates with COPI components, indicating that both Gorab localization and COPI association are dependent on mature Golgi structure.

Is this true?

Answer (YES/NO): NO